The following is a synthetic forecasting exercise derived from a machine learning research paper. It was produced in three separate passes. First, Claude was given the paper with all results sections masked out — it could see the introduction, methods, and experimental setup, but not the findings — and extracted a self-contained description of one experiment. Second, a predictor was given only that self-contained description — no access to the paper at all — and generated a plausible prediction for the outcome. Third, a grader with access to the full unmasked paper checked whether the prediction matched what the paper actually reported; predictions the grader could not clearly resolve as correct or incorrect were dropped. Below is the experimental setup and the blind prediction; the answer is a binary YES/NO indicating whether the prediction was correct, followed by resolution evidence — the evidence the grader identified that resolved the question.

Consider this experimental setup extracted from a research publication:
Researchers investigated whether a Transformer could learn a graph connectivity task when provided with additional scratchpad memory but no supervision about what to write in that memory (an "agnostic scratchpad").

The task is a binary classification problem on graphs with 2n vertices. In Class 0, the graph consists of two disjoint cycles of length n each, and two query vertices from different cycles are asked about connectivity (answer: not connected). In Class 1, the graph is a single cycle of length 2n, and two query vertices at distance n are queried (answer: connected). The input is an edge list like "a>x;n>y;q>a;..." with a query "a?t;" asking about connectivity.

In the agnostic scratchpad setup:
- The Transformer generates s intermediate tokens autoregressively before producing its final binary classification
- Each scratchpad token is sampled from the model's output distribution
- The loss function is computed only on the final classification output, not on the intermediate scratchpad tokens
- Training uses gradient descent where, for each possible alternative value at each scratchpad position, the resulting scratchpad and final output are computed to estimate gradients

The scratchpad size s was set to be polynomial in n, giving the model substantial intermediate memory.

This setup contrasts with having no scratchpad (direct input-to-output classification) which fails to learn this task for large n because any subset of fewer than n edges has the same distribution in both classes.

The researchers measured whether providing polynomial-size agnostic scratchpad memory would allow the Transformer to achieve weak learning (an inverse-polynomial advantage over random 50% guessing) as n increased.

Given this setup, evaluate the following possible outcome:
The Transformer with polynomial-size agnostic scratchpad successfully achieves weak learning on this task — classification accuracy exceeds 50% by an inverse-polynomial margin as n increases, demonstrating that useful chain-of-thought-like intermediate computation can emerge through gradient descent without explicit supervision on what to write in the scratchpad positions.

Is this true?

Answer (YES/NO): NO